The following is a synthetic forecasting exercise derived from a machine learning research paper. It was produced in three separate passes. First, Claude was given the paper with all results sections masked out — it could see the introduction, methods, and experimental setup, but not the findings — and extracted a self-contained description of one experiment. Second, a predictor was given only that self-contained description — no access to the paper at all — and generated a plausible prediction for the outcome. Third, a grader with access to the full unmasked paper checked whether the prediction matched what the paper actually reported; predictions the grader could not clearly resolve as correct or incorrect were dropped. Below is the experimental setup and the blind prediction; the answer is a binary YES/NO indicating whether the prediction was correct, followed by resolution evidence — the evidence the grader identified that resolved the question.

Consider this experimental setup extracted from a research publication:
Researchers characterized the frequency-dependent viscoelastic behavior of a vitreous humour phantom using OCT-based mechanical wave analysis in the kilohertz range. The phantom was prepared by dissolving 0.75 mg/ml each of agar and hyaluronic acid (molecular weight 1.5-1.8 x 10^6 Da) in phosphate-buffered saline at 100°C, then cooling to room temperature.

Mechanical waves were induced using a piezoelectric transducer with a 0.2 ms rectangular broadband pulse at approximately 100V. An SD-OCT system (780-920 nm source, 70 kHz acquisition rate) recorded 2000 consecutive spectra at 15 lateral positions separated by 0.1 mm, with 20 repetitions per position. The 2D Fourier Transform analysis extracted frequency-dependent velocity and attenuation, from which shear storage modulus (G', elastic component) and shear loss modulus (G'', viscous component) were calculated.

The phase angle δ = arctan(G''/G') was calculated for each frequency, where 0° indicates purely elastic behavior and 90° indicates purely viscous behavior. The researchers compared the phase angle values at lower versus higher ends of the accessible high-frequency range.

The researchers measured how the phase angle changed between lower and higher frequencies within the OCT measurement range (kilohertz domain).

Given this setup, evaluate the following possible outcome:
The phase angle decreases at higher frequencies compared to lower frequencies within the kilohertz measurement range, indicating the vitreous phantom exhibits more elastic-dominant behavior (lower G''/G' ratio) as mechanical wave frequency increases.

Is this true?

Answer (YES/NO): NO